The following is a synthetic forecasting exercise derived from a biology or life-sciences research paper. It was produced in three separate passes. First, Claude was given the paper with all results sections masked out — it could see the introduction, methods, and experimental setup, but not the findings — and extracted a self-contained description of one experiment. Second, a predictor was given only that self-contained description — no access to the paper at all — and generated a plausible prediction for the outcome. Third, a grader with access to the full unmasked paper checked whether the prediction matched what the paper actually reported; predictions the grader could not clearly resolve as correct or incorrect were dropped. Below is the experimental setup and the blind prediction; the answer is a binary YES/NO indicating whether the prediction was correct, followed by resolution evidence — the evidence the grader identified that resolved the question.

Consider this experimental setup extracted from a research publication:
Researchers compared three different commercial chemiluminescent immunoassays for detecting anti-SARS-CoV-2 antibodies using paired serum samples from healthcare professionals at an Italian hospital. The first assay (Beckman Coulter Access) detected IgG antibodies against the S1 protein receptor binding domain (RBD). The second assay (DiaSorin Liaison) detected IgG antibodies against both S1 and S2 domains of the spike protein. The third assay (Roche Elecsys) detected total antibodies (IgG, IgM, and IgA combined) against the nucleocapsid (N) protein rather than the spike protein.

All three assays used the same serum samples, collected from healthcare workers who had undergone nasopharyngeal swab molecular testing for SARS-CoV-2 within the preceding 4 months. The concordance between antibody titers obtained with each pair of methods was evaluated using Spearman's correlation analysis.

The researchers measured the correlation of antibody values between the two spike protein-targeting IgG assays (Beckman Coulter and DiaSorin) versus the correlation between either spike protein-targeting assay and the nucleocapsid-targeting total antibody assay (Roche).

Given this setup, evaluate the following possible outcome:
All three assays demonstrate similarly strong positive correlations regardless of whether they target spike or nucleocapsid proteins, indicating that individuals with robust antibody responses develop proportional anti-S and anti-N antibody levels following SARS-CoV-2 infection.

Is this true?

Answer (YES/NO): YES